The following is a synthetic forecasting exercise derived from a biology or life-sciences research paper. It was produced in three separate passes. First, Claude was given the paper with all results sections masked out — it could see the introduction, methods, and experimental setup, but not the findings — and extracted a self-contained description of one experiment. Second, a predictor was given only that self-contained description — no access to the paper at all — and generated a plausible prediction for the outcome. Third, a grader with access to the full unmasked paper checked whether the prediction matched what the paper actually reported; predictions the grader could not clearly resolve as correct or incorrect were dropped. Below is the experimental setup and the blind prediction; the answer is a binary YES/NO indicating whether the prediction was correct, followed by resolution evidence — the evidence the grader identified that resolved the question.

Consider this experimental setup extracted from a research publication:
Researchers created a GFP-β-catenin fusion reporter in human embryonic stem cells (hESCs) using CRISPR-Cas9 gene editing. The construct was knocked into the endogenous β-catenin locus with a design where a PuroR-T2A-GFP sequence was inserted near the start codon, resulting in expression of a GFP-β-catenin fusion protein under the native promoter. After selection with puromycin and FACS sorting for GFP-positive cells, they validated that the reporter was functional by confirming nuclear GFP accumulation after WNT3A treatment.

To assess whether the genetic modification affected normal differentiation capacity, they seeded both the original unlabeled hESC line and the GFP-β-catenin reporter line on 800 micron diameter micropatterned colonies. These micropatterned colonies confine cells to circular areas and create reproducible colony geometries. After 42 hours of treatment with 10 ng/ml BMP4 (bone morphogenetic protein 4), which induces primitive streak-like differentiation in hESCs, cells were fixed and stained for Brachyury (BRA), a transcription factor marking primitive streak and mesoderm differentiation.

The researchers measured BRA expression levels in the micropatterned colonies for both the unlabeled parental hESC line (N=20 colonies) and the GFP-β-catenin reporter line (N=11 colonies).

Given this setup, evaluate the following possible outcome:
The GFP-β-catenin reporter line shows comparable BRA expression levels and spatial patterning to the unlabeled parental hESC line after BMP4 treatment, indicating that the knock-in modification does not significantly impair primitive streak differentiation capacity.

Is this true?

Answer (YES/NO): YES